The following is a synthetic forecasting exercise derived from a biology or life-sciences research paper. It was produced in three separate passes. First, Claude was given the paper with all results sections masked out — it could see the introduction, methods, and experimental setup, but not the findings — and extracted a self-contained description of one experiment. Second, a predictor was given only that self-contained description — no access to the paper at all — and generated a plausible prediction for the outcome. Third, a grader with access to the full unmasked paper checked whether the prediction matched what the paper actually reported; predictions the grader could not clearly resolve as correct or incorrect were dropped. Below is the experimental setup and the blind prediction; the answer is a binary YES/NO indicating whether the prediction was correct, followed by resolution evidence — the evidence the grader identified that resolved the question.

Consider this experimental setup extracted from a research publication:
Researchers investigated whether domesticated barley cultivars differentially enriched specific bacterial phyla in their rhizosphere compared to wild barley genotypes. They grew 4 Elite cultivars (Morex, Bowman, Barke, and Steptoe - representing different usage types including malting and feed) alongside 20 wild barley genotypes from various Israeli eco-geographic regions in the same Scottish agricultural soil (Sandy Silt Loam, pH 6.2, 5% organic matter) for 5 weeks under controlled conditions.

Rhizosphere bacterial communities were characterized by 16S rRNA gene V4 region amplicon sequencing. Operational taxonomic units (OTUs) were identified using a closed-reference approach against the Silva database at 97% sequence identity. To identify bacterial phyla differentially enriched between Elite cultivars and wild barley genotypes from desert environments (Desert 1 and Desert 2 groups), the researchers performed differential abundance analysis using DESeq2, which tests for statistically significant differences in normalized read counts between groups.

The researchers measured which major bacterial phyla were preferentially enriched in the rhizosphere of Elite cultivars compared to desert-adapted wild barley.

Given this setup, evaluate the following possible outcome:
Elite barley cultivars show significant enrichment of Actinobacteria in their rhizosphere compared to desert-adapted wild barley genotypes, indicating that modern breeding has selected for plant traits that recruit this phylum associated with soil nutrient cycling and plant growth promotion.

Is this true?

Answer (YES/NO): YES